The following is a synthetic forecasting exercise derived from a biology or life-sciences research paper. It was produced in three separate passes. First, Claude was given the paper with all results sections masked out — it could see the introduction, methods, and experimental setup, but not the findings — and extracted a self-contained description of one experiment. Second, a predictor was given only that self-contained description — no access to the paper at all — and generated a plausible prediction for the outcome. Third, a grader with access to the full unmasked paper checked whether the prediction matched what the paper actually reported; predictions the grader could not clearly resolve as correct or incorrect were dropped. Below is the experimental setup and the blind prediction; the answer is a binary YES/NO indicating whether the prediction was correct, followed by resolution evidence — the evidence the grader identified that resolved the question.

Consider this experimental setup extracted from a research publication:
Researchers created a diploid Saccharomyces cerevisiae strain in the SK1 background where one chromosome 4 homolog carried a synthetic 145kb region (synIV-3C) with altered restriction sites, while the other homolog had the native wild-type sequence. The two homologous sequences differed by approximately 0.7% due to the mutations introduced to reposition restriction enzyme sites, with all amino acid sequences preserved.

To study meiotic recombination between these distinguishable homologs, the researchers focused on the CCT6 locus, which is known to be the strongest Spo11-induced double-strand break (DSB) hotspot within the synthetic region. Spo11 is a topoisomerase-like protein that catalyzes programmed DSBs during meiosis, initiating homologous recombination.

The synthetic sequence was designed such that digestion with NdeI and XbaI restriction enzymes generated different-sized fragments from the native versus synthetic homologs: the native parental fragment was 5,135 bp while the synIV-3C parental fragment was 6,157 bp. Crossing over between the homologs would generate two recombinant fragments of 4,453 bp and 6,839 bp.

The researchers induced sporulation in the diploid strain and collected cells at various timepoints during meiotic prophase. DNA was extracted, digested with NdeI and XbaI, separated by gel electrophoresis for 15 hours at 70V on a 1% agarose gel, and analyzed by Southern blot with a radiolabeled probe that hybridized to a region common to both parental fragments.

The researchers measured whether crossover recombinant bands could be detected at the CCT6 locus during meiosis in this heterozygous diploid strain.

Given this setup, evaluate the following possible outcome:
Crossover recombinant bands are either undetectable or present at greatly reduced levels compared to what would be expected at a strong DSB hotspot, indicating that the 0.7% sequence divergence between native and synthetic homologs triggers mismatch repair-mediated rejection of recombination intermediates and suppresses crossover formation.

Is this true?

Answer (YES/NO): NO